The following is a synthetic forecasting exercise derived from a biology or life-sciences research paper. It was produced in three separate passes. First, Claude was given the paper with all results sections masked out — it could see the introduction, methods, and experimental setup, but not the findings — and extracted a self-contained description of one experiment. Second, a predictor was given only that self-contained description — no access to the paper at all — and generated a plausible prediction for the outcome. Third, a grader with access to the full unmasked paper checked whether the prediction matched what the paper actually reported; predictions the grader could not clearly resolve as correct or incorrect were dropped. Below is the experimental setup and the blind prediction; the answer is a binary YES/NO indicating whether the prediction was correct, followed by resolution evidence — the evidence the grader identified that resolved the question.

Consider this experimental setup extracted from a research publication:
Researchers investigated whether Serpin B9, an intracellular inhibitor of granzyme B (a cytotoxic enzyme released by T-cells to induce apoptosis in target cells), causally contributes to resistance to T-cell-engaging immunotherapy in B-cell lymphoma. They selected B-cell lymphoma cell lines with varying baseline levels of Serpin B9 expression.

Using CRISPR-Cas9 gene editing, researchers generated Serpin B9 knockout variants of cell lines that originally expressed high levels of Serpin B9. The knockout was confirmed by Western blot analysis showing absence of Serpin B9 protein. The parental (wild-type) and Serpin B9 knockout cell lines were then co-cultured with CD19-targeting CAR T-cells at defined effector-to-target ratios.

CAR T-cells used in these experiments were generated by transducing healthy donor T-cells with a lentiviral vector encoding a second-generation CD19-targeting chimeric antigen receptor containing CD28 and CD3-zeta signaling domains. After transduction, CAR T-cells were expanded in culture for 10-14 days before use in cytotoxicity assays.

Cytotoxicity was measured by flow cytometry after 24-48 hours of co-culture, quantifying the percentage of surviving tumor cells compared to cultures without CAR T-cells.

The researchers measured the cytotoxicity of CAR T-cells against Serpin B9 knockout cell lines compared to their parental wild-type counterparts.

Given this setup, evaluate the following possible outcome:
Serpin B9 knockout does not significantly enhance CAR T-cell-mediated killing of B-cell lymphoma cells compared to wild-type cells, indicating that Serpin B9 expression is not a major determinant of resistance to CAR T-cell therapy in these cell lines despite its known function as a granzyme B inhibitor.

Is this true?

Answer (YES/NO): NO